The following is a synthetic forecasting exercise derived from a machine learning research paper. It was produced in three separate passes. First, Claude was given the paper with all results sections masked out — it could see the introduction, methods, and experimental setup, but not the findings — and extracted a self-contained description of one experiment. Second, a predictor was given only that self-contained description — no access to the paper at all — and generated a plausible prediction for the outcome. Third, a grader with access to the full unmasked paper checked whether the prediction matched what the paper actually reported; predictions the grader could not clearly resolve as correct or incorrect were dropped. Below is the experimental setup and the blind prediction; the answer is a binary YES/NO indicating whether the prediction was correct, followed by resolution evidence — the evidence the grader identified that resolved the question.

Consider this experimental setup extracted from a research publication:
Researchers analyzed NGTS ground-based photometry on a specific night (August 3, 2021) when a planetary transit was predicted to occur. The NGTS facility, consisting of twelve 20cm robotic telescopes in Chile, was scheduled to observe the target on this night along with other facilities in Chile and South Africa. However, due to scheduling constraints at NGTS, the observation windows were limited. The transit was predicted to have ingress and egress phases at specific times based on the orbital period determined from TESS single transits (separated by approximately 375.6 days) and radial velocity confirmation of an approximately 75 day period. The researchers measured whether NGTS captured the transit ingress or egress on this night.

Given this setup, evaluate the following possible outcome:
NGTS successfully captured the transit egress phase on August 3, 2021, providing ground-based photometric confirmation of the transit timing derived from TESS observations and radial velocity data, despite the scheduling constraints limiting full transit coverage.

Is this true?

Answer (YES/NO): NO